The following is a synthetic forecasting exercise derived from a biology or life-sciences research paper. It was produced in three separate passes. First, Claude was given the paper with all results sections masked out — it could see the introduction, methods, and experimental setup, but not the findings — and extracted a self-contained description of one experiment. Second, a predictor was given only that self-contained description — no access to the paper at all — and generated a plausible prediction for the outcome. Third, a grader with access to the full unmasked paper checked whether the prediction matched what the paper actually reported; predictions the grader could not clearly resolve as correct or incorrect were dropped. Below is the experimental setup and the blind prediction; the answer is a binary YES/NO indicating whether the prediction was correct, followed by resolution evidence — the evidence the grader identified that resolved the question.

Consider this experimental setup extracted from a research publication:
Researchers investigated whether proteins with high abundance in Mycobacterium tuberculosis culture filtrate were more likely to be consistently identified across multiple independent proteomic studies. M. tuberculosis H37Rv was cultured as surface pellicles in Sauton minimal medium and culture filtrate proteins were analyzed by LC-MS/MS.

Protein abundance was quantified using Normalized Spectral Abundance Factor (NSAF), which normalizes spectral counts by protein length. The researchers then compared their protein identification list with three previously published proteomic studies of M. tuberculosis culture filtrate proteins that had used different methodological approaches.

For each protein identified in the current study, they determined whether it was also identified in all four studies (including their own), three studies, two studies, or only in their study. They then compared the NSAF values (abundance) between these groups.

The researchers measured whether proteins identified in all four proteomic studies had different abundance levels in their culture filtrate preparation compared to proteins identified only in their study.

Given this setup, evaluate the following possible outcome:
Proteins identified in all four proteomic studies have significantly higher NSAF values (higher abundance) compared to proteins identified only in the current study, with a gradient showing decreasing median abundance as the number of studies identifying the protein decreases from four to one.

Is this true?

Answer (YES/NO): YES